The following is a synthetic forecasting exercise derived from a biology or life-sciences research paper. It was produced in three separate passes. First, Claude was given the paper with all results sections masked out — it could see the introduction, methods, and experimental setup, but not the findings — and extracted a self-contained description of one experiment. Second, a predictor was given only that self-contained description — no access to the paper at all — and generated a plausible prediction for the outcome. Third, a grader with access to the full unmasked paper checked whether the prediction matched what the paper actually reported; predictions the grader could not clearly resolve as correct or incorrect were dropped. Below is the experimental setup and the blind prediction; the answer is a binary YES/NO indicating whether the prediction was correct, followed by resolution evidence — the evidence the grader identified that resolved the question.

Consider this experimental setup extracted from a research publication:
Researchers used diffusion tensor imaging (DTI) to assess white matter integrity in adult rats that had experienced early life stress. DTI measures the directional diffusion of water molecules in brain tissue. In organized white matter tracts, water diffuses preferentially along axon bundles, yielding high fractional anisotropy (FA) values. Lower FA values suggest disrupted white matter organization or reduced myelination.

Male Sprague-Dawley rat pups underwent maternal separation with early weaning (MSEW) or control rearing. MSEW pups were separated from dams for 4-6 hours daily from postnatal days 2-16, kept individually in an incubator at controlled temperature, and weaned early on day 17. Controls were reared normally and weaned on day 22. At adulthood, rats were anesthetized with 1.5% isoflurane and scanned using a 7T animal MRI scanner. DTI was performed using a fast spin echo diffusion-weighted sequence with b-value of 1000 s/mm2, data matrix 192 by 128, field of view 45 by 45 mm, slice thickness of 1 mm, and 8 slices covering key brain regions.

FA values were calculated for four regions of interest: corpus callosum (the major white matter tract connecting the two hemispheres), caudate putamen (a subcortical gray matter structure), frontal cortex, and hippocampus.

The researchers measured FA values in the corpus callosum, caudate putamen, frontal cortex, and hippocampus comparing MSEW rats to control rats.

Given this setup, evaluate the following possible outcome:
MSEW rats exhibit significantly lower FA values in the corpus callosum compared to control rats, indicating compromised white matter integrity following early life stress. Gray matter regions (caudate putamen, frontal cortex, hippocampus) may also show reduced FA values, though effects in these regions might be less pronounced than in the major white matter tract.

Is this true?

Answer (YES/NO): YES